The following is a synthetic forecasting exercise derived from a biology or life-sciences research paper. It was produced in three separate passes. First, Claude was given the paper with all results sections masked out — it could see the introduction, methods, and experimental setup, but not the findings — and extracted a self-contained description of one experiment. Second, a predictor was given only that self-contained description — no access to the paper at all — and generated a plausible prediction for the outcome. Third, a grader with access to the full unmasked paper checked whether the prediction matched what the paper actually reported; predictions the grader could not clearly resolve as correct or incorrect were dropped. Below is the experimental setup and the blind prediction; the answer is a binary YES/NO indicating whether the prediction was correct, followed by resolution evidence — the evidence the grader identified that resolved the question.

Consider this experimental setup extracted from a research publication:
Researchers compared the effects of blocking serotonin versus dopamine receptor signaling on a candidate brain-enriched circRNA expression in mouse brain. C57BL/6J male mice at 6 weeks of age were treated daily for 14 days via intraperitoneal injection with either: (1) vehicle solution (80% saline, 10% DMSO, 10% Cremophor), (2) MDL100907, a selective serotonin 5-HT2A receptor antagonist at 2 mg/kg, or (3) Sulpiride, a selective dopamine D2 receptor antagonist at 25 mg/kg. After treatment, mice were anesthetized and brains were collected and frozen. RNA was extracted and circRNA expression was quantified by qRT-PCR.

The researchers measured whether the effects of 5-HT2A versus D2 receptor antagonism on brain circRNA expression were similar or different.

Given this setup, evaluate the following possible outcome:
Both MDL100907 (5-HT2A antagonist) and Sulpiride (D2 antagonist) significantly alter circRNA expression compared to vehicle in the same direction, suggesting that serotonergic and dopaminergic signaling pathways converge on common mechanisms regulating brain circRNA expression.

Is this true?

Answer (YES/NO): NO